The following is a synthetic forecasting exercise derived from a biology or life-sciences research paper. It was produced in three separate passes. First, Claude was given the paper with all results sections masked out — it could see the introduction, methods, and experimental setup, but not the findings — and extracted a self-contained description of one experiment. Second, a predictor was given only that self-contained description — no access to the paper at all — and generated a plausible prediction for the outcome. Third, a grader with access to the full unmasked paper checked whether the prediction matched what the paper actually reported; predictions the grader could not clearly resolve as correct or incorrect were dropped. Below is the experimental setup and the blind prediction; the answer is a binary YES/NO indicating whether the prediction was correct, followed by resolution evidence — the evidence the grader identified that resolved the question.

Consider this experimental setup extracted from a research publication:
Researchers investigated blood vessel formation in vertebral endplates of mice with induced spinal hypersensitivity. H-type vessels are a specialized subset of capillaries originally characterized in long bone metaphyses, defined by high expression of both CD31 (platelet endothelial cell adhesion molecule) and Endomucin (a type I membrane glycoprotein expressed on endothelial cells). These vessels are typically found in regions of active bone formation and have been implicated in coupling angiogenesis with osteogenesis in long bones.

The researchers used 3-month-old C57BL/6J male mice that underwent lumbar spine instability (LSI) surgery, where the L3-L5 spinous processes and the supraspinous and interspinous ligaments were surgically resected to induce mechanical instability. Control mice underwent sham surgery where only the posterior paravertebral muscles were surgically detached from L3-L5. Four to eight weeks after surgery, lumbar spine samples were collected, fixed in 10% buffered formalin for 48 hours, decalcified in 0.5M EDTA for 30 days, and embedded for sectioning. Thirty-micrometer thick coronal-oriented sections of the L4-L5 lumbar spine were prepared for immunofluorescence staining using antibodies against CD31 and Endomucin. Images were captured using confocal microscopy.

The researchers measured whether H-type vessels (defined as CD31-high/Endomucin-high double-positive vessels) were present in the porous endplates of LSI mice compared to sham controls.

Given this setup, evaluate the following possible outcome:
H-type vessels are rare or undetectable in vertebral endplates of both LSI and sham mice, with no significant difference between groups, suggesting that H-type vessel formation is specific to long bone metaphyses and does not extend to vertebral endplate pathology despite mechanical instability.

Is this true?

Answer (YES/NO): NO